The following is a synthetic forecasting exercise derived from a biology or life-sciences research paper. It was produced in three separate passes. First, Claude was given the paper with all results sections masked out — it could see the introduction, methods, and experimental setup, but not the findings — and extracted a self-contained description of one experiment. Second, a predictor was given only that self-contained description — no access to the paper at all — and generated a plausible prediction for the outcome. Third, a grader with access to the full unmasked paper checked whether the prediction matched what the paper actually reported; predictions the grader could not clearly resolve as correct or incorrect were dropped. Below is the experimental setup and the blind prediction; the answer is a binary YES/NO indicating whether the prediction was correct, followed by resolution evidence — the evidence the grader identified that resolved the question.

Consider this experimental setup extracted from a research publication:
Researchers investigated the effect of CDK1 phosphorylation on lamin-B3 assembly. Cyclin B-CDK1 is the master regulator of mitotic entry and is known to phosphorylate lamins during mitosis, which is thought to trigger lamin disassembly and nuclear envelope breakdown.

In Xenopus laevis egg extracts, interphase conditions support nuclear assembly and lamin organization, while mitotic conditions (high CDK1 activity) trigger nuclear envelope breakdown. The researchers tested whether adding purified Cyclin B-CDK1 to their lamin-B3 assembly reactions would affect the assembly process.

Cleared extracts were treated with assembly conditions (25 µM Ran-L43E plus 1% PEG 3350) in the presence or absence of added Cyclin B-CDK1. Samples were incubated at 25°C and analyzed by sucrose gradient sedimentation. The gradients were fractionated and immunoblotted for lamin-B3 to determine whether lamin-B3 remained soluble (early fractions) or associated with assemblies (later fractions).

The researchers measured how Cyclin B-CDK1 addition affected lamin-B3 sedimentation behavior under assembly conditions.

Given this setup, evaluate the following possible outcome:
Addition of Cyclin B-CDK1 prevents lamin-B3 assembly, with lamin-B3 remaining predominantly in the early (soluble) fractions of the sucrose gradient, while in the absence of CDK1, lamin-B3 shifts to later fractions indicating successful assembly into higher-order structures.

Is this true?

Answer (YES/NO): NO